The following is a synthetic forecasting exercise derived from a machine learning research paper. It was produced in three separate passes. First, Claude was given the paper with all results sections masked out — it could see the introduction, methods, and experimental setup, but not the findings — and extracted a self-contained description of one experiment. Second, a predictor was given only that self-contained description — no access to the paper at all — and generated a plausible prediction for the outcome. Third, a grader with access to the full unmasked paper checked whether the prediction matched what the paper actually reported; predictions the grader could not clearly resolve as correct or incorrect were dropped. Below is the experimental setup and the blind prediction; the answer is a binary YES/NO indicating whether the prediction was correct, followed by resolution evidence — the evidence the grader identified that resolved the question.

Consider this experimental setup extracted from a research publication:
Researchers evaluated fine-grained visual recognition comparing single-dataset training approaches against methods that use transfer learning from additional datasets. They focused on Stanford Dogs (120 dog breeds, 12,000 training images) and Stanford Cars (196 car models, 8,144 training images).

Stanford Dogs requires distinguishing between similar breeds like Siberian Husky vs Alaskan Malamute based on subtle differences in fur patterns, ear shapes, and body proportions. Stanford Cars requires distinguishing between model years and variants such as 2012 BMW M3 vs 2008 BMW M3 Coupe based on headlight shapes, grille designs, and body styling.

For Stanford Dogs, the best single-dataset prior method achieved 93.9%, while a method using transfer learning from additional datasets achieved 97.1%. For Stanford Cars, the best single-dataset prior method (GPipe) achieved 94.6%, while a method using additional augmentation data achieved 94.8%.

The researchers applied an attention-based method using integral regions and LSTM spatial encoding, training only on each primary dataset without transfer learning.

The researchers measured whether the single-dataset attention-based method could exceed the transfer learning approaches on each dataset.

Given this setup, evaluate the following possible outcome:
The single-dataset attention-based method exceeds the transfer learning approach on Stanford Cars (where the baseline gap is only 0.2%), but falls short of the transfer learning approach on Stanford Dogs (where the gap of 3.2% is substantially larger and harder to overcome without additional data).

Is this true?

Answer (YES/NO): YES